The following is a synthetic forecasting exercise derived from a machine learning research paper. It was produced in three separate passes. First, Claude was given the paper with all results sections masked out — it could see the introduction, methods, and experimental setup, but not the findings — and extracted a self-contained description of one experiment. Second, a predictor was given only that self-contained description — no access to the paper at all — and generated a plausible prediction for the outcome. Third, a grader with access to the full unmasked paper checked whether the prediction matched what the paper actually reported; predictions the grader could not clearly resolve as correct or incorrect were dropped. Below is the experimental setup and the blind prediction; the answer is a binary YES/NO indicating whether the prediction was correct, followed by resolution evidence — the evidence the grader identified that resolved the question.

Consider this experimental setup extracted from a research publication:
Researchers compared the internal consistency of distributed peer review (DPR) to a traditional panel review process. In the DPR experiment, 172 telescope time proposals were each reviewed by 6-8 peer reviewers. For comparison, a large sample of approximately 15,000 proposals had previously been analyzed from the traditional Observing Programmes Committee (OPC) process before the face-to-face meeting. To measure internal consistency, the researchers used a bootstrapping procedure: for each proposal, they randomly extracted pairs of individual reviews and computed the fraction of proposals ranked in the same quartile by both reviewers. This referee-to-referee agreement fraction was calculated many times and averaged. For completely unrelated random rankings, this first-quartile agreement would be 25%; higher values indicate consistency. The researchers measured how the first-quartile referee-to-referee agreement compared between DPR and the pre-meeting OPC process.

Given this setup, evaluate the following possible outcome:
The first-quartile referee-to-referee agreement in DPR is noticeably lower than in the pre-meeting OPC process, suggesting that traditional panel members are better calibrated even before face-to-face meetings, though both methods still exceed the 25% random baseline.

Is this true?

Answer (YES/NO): NO